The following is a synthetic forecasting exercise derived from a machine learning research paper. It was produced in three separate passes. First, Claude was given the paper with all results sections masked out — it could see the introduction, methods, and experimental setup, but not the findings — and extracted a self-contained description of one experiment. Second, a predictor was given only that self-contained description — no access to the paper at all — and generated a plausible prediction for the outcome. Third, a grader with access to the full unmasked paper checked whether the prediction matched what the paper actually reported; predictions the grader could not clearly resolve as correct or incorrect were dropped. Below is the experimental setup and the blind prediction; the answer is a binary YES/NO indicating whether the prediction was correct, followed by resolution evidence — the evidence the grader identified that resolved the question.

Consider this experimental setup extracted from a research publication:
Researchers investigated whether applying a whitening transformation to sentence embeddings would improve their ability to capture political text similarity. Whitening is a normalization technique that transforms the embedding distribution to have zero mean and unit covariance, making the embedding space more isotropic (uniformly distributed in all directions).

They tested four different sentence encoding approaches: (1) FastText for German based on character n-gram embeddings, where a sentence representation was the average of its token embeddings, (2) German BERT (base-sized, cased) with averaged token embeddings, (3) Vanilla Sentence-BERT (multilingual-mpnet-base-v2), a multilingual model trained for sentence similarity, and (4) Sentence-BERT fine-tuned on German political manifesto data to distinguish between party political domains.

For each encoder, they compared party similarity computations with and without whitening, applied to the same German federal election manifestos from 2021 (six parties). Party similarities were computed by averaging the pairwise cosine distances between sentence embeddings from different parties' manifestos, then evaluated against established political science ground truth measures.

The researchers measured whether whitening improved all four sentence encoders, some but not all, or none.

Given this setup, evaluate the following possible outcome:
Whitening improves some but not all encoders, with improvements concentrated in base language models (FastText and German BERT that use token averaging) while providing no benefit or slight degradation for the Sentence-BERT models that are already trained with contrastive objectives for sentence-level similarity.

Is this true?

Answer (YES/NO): NO